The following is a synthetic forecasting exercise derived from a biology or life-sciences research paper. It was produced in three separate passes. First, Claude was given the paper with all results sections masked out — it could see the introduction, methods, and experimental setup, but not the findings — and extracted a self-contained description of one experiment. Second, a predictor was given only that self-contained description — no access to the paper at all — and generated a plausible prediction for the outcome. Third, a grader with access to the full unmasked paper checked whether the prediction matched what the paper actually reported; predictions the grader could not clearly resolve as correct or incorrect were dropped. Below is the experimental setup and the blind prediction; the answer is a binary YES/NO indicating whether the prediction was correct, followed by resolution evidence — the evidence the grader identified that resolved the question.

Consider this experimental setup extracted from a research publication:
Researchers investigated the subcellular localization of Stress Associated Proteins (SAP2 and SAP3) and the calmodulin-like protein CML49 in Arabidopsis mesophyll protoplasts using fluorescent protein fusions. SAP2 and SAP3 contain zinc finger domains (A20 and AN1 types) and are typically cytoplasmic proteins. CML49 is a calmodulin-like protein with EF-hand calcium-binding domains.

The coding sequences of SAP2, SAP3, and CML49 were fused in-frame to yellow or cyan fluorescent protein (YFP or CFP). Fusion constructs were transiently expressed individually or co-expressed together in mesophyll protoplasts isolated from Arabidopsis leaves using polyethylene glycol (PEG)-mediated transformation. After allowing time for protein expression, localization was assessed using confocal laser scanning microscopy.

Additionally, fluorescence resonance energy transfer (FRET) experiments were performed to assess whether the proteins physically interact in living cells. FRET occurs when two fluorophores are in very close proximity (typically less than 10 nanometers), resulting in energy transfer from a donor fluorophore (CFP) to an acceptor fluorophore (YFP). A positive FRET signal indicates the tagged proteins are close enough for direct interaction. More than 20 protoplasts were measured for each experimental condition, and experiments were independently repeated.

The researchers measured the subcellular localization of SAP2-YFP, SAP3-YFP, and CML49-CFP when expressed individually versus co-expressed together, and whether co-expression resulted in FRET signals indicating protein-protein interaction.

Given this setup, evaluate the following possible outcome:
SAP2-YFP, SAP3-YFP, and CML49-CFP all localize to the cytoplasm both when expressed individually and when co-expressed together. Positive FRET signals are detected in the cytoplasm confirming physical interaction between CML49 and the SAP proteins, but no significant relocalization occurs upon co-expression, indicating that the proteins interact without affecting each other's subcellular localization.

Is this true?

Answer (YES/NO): NO